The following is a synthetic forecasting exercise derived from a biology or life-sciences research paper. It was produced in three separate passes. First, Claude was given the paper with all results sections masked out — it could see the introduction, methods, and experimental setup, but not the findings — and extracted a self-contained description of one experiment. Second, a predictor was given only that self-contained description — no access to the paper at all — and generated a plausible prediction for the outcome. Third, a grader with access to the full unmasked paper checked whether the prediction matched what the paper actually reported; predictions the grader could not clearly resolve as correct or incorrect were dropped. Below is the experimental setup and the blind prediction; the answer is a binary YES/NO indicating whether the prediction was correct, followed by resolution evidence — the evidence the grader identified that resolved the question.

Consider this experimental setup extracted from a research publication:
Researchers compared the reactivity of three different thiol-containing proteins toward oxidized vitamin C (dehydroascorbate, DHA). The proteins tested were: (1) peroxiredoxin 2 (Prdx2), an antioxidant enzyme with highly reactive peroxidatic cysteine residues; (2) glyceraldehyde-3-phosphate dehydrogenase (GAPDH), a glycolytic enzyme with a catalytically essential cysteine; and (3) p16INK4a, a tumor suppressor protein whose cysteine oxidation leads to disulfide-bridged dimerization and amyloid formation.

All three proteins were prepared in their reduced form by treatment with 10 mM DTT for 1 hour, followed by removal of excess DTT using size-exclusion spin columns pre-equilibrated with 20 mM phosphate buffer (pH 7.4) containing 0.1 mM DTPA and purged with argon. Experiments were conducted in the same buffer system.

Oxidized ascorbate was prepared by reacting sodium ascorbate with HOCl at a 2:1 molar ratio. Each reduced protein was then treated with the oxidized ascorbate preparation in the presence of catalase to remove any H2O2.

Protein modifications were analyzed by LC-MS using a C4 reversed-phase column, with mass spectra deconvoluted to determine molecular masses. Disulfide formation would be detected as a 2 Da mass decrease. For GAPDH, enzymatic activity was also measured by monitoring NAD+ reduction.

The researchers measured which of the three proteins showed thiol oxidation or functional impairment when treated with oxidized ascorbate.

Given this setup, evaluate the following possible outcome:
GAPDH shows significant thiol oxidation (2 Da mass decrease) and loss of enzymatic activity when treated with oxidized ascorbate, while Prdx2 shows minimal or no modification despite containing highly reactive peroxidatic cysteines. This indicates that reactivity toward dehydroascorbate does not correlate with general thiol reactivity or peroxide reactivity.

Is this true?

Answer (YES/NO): NO